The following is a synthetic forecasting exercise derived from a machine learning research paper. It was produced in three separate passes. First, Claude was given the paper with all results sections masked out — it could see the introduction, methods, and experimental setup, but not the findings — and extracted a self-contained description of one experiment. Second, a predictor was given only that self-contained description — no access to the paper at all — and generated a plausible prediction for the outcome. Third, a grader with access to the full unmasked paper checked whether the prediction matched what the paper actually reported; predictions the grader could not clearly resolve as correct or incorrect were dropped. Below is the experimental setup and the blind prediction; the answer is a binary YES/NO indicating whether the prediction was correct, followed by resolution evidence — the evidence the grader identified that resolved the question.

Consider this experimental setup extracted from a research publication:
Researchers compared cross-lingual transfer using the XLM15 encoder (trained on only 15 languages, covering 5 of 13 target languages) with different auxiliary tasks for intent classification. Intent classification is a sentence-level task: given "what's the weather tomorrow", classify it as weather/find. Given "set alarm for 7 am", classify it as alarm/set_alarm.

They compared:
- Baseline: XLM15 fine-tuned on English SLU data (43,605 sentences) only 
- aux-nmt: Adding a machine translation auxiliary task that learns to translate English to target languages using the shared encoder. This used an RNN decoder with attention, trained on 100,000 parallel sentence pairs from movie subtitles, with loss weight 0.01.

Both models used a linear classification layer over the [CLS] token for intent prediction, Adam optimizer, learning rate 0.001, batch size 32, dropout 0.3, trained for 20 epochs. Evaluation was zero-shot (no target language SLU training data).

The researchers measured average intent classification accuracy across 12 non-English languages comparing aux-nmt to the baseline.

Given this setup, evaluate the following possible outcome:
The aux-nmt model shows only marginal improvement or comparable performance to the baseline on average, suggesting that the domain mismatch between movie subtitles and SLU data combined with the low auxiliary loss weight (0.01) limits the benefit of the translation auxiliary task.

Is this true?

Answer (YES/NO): NO